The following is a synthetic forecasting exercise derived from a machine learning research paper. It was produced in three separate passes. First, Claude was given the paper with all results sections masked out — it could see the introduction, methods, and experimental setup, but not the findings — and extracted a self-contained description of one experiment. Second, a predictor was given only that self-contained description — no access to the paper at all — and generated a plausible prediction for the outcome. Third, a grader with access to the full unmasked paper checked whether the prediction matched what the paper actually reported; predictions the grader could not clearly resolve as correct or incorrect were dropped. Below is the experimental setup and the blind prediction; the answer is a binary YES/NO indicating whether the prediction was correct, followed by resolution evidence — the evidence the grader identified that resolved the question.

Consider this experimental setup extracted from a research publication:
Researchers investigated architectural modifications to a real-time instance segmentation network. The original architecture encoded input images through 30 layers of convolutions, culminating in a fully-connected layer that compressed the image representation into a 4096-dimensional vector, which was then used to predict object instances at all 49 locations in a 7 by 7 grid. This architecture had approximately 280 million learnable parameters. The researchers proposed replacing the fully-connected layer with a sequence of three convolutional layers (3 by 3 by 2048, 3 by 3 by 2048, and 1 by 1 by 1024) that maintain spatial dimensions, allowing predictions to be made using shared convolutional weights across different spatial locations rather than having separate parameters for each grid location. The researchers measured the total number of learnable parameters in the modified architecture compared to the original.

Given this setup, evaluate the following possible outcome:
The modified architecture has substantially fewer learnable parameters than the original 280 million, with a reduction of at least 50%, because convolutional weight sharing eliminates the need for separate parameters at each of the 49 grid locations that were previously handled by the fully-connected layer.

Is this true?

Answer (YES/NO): YES